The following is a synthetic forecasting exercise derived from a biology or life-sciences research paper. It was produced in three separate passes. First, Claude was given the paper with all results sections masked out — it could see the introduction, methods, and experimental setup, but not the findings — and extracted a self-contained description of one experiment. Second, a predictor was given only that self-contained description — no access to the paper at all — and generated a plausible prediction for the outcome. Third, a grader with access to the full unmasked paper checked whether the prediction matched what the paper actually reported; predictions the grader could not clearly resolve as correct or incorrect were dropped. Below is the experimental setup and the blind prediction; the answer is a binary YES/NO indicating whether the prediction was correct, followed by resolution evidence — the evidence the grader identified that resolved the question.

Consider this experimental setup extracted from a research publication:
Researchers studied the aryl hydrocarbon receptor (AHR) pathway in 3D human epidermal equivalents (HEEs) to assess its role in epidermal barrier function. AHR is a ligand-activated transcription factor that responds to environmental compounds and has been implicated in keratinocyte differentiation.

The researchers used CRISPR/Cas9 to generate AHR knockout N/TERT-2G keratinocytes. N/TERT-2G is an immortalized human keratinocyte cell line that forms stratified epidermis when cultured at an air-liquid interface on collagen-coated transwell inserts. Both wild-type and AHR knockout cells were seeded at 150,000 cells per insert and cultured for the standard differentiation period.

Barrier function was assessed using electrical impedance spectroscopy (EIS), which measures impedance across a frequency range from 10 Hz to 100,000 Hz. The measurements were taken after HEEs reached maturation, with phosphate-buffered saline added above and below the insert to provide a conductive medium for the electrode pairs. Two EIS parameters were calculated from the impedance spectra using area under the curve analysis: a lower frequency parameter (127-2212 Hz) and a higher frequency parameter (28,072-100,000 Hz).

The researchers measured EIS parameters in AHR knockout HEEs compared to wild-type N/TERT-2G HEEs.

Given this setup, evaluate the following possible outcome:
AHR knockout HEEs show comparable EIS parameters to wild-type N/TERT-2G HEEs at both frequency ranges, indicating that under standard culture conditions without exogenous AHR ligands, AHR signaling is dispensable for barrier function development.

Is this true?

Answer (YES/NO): NO